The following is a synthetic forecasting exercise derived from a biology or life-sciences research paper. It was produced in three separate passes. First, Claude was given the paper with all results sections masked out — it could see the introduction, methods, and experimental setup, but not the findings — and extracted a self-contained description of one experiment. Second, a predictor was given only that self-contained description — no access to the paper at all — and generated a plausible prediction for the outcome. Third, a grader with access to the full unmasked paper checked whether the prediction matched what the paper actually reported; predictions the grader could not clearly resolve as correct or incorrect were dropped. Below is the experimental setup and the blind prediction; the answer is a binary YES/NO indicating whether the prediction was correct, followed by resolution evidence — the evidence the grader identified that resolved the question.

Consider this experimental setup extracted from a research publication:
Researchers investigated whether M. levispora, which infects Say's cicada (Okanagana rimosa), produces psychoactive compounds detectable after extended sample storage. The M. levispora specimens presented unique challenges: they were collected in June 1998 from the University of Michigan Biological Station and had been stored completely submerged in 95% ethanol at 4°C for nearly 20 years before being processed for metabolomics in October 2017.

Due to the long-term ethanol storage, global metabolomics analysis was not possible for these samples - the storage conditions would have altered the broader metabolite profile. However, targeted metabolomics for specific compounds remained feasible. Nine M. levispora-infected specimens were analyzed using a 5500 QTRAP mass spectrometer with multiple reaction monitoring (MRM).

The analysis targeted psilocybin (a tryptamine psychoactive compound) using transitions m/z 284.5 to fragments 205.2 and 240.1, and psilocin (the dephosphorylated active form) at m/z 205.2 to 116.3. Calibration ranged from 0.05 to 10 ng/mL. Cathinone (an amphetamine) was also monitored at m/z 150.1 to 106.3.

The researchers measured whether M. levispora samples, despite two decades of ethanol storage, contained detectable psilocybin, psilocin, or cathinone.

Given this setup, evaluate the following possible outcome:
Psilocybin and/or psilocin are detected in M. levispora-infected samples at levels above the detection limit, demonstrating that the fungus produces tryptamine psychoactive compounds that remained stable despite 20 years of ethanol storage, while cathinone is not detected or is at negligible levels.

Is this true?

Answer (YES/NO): NO